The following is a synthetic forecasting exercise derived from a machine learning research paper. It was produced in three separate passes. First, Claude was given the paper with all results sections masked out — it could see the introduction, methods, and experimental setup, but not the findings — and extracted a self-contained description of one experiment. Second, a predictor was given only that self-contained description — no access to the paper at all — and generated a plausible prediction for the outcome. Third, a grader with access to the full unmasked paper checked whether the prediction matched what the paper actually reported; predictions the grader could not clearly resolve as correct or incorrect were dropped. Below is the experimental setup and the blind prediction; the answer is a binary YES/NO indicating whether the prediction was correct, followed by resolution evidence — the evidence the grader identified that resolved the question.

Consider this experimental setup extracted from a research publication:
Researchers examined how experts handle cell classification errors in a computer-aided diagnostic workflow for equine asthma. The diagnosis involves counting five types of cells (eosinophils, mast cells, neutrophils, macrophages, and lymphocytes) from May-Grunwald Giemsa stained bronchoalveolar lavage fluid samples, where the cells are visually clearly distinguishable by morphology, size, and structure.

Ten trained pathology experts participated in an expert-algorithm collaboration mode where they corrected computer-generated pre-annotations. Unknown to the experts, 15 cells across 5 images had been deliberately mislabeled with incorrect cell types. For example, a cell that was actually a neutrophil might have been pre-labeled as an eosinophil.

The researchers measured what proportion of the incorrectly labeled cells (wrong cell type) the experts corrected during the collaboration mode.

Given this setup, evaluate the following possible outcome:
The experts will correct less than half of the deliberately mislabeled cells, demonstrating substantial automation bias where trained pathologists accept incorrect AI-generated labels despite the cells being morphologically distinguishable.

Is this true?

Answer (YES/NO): NO